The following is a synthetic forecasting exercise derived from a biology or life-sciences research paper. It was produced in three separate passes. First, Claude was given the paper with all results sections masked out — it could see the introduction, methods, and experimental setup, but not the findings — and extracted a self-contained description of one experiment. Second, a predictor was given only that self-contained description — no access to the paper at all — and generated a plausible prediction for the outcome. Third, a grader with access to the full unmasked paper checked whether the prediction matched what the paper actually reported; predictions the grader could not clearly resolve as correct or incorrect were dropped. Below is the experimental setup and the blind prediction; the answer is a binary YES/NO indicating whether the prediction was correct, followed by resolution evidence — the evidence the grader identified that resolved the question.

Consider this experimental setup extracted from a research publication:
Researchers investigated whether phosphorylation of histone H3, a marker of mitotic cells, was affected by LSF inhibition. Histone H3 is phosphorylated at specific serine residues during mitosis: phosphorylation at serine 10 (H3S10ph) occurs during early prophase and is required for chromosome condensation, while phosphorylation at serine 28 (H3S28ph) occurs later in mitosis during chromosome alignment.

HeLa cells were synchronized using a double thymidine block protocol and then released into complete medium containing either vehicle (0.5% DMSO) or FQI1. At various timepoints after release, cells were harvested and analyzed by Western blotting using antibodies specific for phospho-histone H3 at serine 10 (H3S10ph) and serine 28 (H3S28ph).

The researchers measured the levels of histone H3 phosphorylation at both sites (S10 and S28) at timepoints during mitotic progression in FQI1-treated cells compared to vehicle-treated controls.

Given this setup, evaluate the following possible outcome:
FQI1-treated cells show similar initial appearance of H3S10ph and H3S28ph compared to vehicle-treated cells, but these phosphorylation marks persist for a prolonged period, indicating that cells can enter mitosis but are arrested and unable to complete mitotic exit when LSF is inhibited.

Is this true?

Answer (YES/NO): NO